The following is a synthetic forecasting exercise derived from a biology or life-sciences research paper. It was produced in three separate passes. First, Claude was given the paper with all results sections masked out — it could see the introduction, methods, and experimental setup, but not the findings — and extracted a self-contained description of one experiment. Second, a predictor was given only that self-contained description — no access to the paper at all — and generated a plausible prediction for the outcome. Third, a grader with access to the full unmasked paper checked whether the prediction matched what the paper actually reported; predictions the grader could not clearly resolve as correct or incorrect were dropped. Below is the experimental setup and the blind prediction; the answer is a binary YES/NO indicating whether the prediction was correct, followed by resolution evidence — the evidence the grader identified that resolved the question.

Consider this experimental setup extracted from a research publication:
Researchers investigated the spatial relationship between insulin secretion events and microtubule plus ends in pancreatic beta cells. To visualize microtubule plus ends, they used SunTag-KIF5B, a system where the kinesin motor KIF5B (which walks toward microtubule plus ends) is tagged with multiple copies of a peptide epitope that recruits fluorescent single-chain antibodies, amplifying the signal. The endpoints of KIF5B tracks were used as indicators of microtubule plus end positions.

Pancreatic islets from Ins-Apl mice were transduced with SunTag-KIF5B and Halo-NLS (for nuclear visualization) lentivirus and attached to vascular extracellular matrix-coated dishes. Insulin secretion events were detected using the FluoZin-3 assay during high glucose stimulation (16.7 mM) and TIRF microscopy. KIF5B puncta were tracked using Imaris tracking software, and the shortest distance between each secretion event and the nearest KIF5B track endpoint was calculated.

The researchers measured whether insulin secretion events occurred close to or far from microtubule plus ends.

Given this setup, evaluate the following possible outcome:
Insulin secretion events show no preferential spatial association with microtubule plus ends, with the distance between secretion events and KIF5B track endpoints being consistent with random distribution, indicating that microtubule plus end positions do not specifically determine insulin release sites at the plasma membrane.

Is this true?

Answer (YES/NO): YES